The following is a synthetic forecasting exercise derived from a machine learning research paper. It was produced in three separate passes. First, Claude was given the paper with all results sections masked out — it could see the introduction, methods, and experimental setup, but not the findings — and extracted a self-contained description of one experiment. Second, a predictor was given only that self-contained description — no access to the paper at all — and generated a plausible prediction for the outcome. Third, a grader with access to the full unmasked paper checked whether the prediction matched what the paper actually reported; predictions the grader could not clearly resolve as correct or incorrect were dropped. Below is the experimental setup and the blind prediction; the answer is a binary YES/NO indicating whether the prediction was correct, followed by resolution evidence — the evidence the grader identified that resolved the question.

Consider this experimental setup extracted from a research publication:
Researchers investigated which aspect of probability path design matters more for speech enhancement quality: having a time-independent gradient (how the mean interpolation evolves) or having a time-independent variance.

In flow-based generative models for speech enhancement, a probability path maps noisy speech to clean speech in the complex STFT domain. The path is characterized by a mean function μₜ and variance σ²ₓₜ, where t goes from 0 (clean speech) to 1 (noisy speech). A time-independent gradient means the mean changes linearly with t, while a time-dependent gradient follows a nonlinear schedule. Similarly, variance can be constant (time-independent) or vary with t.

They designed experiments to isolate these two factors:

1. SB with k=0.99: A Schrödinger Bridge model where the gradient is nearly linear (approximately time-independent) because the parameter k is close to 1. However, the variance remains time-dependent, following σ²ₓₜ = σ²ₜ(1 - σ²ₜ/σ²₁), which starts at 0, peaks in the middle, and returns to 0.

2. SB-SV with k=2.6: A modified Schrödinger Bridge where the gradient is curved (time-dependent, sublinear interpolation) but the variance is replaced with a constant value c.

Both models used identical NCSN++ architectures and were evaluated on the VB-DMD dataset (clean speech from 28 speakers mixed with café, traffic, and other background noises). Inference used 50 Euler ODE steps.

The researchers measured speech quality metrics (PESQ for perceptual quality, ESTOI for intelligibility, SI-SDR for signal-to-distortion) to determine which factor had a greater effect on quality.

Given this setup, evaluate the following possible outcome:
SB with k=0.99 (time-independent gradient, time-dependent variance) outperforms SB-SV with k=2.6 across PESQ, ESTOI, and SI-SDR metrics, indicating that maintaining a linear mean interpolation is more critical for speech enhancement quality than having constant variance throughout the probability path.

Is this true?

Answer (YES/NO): NO